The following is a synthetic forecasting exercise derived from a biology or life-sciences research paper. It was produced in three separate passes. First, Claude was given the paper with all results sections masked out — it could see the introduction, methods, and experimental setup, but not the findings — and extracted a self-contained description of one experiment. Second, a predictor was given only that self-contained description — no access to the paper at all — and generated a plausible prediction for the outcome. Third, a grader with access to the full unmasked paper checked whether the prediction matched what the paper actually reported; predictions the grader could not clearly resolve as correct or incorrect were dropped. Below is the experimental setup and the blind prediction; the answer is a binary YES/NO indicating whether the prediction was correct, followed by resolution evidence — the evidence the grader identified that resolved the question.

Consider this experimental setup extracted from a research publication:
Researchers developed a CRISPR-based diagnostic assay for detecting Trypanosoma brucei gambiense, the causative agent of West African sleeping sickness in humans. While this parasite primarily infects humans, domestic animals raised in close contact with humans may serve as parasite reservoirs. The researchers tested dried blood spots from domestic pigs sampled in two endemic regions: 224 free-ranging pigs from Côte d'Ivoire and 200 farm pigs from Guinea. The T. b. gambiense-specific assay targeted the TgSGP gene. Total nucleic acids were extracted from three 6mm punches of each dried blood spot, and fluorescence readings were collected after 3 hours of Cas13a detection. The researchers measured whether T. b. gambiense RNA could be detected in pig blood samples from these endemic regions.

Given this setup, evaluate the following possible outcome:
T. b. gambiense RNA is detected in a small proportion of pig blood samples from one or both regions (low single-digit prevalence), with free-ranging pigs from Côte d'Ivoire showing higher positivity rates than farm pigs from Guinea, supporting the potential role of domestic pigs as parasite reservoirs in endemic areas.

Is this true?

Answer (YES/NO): NO